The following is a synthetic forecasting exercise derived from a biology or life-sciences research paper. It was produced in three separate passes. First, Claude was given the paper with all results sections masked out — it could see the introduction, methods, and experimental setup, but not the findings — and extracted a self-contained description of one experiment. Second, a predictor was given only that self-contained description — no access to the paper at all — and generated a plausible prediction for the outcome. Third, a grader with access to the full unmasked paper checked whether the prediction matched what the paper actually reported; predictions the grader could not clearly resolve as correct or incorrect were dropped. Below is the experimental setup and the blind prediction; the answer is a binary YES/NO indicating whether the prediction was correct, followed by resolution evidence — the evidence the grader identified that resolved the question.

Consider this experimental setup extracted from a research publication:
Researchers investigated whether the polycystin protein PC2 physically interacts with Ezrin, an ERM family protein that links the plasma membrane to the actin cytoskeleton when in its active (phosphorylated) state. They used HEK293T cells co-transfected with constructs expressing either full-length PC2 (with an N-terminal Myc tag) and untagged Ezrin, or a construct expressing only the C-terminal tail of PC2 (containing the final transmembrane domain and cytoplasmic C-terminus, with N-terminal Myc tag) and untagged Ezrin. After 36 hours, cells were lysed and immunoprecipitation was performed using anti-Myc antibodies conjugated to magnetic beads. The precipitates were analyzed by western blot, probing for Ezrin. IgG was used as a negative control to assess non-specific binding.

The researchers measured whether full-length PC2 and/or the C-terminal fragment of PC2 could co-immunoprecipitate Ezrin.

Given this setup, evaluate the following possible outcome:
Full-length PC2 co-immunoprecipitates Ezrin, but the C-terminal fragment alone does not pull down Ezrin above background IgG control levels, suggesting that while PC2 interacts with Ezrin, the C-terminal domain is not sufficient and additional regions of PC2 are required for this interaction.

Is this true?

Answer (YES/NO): YES